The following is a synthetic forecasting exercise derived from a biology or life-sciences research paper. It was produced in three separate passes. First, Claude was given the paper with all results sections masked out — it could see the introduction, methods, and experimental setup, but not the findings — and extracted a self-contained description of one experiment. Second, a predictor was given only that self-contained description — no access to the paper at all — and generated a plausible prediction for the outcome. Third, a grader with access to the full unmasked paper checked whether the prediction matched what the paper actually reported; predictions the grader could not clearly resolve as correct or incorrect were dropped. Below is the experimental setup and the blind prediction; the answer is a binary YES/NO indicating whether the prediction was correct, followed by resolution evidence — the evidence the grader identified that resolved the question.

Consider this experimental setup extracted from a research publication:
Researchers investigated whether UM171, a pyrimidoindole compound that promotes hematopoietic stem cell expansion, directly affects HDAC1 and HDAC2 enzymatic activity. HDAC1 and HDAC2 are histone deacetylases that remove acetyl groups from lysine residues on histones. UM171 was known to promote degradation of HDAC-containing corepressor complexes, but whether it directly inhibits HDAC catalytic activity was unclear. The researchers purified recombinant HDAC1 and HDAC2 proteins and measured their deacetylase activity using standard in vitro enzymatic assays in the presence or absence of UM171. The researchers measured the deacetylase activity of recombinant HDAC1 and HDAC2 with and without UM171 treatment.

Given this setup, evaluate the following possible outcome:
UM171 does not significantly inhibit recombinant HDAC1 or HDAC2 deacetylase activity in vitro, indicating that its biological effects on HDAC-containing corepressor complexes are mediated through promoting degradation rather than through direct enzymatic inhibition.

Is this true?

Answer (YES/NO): YES